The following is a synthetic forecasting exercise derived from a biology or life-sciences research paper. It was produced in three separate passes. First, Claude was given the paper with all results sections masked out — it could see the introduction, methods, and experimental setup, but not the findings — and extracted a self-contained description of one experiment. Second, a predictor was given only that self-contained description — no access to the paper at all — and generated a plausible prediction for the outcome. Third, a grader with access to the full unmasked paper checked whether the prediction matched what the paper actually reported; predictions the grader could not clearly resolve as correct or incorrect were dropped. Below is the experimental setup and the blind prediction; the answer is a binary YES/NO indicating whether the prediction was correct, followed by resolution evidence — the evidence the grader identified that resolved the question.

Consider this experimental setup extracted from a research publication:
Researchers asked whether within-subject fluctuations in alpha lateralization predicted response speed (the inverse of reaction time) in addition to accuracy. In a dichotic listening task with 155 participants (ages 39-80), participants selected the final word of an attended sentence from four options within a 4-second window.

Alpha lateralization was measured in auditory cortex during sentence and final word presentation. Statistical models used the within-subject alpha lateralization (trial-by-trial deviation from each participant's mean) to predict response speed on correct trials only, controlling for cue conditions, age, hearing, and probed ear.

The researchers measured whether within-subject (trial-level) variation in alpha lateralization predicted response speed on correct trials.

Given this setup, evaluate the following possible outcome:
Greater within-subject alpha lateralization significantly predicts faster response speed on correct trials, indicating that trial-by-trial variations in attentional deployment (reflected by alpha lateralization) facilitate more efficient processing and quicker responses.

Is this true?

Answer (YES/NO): NO